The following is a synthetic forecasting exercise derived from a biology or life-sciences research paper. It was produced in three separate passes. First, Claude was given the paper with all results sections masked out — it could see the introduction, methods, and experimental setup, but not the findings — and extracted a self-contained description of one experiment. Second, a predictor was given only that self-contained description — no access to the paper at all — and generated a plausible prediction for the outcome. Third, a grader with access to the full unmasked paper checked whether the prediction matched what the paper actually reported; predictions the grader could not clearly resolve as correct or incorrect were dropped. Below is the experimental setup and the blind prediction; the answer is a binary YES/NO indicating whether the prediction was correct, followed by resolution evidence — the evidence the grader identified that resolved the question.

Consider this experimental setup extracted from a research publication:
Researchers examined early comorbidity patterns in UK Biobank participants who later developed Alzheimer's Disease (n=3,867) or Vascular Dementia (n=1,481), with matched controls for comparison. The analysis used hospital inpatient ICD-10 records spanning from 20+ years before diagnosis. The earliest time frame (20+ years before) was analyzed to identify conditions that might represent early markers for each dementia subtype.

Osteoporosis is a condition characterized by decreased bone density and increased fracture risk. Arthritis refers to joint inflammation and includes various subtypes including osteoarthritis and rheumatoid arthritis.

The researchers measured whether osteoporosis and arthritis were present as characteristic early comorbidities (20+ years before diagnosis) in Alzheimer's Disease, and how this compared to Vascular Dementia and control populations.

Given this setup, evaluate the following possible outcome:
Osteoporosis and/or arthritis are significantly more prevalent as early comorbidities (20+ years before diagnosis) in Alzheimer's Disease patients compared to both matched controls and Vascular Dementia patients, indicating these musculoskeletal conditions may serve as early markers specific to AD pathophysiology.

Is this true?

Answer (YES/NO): YES